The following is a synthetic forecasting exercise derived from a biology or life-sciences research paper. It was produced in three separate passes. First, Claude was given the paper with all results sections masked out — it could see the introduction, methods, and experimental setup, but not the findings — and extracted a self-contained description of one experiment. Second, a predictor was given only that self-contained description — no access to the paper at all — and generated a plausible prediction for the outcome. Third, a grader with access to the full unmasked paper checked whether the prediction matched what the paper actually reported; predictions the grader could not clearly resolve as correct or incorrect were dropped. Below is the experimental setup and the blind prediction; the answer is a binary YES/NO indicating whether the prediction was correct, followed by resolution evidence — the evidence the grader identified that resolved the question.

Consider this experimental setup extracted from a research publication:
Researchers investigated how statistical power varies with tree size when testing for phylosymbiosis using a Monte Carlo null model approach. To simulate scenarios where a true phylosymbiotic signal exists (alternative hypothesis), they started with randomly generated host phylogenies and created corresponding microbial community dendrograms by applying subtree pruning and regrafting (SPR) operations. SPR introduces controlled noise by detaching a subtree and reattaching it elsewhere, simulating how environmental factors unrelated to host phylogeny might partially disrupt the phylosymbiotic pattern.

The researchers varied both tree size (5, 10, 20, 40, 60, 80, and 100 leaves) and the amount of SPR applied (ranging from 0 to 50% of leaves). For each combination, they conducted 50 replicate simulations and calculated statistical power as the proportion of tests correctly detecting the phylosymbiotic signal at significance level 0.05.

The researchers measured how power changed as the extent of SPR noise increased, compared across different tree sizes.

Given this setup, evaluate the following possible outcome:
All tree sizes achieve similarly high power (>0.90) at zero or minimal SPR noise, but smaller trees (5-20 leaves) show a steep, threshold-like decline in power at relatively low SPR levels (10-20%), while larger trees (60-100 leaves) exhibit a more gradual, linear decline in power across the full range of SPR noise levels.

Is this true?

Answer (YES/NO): NO